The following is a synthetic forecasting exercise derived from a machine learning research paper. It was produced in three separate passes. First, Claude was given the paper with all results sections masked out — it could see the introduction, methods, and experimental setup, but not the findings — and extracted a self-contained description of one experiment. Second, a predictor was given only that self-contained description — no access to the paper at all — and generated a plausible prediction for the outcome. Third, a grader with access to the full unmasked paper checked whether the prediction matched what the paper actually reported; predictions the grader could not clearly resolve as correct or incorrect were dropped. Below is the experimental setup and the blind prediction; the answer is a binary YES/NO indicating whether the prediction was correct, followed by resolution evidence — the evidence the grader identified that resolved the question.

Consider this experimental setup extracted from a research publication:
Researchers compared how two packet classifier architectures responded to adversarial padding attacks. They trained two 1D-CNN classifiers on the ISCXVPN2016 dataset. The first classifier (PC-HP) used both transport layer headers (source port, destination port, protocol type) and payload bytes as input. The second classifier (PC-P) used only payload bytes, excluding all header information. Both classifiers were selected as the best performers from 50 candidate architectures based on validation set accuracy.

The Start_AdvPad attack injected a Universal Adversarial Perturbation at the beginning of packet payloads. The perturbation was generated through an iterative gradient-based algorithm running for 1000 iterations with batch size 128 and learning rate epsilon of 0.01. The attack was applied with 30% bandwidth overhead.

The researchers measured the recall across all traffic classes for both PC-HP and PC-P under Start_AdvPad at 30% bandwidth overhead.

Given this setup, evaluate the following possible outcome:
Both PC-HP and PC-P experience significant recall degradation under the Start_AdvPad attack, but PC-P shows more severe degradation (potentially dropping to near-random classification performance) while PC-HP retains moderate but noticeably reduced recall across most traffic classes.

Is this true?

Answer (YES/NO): NO